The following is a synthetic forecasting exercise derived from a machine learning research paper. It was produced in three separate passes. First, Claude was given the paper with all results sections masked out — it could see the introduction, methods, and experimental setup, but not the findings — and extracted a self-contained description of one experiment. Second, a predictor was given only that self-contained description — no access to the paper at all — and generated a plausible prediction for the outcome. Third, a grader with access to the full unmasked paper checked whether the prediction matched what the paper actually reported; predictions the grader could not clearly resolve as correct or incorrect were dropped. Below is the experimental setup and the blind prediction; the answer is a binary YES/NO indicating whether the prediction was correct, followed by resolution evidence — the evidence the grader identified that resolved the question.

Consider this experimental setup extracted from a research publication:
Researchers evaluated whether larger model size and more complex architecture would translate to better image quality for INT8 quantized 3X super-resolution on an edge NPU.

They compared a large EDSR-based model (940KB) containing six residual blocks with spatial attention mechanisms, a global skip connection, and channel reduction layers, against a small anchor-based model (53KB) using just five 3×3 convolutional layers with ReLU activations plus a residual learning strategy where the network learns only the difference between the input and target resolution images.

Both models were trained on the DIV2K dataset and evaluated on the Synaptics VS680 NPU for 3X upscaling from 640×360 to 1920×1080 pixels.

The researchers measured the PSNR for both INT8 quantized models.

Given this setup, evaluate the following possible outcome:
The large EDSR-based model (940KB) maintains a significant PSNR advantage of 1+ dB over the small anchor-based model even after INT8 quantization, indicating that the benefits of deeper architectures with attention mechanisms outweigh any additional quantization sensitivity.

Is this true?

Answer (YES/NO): NO